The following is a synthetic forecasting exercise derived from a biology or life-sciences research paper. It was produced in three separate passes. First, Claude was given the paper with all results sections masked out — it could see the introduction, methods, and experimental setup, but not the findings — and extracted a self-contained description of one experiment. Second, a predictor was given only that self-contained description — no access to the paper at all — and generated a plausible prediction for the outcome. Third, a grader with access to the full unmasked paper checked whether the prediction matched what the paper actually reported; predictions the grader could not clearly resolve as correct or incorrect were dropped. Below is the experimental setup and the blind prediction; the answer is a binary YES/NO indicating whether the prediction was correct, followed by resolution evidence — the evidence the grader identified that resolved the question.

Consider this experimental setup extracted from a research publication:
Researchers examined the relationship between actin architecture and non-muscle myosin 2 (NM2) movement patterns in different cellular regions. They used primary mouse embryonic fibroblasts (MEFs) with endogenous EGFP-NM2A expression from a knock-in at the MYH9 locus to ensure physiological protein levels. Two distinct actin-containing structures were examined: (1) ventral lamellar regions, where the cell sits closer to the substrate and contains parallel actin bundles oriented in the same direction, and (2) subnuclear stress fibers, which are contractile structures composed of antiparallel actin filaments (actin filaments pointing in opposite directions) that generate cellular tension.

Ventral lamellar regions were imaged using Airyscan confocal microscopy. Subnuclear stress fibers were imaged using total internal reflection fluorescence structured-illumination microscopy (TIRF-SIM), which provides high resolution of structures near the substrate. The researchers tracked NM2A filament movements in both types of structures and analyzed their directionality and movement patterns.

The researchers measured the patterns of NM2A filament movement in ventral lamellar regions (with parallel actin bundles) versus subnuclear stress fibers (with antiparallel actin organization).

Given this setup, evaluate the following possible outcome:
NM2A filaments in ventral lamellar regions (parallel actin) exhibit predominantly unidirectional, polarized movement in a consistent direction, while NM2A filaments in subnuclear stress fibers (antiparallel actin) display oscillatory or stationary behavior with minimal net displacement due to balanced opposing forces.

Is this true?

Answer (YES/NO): NO